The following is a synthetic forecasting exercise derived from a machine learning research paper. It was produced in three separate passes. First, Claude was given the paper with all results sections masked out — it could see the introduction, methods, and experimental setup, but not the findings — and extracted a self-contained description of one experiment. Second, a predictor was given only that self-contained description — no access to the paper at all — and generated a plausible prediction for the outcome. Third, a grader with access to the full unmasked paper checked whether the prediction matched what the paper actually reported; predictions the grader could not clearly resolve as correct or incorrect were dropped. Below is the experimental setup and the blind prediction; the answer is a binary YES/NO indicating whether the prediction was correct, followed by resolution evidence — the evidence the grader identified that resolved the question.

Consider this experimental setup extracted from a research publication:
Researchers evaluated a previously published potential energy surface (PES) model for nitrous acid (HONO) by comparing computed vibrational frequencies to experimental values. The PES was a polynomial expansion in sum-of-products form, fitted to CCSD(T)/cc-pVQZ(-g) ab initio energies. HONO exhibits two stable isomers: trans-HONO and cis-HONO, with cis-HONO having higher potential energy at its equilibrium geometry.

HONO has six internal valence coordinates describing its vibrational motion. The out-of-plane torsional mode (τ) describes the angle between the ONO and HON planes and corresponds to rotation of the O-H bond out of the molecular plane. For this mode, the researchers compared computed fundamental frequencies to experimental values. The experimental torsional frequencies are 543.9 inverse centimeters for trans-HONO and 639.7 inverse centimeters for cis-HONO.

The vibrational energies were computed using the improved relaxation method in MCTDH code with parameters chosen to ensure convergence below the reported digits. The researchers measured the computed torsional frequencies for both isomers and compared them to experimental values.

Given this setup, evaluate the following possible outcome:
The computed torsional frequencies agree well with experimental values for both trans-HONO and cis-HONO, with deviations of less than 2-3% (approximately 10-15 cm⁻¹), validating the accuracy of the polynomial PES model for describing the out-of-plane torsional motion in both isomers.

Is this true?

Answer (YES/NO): YES